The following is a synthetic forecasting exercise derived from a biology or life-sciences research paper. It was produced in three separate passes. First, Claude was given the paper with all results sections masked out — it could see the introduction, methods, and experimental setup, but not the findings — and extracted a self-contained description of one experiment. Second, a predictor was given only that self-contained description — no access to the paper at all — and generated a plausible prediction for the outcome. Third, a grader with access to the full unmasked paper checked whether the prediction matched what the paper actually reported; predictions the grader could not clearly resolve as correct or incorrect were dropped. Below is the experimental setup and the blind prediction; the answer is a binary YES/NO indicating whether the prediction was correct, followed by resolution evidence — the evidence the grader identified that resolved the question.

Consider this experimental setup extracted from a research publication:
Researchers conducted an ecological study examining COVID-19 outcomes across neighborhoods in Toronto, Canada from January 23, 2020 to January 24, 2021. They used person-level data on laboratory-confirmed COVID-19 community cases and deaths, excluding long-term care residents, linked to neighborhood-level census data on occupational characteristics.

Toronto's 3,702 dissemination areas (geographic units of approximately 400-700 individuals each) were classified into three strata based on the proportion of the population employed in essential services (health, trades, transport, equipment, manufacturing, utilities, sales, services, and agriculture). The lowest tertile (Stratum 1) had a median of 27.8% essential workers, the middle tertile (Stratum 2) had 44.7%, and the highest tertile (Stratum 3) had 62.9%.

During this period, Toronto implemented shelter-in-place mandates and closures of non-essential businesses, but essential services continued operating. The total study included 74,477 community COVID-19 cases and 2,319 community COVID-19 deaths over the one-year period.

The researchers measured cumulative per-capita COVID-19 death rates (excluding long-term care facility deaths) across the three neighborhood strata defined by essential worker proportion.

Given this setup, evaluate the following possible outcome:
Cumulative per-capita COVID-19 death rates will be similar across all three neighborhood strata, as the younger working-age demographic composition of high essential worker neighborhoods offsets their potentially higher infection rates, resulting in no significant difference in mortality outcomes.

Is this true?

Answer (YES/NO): NO